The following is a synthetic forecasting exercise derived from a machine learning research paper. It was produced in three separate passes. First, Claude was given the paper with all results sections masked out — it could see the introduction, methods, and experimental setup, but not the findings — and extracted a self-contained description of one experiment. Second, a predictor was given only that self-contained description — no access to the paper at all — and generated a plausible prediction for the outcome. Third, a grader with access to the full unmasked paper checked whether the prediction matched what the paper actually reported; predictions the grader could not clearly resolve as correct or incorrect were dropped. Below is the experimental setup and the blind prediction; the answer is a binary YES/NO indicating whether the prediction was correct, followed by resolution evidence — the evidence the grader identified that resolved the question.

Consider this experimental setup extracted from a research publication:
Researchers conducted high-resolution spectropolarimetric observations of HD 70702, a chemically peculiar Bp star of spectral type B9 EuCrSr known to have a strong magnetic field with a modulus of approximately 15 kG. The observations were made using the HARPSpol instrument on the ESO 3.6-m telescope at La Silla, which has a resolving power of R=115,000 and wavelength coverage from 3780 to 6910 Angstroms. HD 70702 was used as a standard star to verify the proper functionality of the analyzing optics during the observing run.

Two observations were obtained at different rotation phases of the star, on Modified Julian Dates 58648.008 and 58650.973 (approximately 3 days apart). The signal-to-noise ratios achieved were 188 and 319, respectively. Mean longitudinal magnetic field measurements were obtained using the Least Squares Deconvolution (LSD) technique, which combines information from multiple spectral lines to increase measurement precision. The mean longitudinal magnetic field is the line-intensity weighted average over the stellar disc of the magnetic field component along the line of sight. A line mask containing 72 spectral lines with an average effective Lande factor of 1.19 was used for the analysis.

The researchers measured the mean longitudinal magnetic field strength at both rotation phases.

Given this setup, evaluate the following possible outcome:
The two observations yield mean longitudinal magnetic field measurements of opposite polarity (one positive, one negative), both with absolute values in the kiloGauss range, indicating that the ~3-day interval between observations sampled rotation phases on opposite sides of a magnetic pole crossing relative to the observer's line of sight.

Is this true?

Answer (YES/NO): NO